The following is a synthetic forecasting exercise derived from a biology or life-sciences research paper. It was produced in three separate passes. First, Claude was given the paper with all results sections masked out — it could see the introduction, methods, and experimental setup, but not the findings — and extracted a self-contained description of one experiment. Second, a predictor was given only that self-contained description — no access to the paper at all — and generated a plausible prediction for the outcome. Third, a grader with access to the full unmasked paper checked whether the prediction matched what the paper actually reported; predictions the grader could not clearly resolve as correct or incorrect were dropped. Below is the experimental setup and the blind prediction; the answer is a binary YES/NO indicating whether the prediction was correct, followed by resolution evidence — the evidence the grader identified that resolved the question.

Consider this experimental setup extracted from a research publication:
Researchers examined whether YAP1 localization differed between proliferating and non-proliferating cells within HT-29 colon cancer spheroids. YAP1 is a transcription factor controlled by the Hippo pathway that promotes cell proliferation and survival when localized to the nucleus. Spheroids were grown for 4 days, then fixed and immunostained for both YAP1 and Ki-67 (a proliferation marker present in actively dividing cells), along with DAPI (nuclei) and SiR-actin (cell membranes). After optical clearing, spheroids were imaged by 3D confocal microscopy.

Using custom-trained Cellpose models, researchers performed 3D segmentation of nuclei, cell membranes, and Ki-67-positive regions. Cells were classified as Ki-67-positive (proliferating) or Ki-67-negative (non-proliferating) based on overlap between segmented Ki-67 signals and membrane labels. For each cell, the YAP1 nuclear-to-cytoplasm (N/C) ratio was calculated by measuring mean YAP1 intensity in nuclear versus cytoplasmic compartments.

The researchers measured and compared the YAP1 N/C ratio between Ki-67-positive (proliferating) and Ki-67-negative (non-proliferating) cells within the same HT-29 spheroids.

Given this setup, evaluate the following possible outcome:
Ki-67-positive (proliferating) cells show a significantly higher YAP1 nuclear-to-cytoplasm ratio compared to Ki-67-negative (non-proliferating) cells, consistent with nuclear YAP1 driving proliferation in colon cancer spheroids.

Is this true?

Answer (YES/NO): NO